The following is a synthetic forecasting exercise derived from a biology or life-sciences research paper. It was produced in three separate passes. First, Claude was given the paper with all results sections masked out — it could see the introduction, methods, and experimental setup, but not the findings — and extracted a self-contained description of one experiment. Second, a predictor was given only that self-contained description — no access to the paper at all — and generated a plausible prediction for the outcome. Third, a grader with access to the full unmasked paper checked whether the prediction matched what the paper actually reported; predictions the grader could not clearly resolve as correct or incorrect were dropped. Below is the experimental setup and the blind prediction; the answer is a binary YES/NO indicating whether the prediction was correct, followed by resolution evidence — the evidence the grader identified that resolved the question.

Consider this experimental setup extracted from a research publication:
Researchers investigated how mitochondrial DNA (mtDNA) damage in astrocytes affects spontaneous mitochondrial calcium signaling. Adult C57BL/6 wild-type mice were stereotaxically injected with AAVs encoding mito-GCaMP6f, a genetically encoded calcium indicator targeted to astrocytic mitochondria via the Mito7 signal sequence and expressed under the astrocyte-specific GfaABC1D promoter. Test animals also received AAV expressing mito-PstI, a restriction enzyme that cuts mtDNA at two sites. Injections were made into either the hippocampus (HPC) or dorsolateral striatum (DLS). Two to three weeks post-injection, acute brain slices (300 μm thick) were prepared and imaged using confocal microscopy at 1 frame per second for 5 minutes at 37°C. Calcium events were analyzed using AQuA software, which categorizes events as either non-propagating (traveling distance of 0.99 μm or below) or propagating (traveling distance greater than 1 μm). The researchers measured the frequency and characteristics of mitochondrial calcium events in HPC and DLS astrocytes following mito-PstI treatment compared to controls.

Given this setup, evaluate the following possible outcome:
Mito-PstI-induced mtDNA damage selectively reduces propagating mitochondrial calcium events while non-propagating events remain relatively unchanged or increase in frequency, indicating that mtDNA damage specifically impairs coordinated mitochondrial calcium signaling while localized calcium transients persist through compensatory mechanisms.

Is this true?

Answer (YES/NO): NO